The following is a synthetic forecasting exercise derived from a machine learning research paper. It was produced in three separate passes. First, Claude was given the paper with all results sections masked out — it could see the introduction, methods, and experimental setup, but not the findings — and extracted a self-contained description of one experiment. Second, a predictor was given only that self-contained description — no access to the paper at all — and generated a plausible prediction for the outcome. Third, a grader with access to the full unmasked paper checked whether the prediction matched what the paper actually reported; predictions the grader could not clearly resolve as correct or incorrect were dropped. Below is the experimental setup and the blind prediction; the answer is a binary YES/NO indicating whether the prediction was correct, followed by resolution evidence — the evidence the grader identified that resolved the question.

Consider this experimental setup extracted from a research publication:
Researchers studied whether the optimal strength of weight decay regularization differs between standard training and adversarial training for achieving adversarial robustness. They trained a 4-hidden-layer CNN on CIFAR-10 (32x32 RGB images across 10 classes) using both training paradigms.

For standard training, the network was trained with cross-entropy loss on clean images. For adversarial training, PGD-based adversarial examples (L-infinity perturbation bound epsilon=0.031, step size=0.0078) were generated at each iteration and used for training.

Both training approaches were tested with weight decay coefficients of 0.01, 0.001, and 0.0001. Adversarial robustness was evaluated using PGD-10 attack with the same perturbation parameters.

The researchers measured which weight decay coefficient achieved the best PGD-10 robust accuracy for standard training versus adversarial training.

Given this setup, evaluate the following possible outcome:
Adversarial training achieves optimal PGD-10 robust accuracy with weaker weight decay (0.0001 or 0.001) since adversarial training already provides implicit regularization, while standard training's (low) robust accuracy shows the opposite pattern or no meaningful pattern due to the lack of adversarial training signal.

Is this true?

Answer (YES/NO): YES